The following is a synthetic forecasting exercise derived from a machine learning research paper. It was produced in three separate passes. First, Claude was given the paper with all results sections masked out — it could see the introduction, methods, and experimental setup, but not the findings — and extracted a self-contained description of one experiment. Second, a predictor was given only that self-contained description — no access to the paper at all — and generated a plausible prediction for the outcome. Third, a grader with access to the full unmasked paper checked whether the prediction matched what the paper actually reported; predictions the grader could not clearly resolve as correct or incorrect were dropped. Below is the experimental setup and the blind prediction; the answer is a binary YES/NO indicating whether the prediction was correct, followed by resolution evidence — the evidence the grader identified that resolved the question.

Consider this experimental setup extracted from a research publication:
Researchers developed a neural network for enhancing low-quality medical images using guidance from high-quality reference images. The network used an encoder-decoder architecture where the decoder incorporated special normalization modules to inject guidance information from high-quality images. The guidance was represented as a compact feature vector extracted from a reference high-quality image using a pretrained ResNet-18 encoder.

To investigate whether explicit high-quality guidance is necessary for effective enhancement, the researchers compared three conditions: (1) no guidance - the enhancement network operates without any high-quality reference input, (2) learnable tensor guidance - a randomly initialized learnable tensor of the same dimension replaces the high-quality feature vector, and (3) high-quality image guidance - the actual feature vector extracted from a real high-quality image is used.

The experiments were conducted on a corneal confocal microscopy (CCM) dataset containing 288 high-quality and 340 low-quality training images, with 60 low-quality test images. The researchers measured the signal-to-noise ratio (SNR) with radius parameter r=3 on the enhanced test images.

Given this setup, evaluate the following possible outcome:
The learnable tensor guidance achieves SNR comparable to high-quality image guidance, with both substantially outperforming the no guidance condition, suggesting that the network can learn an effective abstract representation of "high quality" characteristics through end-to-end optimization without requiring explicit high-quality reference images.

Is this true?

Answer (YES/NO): NO